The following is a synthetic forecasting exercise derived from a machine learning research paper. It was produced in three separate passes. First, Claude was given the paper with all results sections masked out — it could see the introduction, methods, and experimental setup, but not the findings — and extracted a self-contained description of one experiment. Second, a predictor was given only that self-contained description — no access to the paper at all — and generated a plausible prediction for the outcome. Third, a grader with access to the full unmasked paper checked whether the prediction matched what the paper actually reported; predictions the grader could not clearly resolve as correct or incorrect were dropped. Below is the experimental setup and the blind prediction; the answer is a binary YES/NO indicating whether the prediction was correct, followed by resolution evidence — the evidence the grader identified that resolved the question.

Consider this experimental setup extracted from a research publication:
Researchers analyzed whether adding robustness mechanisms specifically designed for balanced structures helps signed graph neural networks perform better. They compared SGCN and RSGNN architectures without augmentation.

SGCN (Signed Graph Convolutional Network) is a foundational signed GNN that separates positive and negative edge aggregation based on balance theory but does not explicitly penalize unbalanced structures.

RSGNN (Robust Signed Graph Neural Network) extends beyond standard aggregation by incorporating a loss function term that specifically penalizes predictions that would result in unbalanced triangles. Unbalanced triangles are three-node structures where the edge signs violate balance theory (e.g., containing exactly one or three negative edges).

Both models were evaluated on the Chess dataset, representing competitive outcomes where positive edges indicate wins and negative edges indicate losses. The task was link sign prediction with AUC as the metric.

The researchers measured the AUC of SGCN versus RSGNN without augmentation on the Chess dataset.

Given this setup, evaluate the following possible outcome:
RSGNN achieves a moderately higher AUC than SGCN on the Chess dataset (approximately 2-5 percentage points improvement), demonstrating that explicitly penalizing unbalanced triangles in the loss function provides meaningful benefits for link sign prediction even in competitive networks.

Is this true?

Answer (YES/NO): NO